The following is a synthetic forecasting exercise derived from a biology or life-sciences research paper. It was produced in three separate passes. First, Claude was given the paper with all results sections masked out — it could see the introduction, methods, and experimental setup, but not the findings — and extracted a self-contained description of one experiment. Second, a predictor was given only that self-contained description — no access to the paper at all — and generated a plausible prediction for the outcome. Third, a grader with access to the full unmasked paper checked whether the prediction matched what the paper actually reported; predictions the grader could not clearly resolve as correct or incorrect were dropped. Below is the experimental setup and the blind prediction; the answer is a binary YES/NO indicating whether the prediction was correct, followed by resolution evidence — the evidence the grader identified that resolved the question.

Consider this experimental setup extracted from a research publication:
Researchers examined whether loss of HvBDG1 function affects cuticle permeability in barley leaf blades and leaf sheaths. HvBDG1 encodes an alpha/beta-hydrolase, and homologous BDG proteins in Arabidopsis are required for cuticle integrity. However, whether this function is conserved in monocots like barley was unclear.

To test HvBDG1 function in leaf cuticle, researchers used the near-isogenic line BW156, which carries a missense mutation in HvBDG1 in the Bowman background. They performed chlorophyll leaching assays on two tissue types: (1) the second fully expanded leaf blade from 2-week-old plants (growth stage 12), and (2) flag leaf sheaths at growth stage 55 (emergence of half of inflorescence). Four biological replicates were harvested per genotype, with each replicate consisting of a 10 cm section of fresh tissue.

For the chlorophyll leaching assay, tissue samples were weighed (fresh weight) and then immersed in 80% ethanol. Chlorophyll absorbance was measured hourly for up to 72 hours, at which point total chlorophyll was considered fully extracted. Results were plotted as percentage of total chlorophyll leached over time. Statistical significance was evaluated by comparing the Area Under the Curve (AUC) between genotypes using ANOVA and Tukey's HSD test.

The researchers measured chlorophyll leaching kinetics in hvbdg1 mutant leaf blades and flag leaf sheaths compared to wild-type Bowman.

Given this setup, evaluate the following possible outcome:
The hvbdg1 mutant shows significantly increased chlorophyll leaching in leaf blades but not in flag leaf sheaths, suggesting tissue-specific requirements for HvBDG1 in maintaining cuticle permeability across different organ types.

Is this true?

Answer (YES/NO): NO